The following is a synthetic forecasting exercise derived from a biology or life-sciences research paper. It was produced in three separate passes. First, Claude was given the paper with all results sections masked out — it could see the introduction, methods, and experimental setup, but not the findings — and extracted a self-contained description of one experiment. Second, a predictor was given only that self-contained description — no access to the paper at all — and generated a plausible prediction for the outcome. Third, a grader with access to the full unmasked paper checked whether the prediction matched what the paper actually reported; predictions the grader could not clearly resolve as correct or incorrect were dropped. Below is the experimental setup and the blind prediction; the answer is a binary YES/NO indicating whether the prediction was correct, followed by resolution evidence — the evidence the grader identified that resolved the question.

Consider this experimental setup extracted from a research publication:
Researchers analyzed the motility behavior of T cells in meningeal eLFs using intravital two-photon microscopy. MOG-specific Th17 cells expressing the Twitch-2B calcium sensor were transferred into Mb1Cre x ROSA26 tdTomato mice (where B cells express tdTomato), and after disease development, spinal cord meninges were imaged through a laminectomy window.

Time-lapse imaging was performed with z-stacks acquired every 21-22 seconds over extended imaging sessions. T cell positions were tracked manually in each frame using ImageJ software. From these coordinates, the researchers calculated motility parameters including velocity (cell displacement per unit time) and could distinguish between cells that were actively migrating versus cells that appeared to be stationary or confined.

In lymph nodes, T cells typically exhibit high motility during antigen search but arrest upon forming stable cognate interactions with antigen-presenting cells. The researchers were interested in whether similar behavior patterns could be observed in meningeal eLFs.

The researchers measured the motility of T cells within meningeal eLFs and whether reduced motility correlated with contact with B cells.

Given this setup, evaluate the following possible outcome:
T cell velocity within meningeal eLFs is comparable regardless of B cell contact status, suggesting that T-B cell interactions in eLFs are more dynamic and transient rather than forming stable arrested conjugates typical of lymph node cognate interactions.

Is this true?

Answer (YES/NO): NO